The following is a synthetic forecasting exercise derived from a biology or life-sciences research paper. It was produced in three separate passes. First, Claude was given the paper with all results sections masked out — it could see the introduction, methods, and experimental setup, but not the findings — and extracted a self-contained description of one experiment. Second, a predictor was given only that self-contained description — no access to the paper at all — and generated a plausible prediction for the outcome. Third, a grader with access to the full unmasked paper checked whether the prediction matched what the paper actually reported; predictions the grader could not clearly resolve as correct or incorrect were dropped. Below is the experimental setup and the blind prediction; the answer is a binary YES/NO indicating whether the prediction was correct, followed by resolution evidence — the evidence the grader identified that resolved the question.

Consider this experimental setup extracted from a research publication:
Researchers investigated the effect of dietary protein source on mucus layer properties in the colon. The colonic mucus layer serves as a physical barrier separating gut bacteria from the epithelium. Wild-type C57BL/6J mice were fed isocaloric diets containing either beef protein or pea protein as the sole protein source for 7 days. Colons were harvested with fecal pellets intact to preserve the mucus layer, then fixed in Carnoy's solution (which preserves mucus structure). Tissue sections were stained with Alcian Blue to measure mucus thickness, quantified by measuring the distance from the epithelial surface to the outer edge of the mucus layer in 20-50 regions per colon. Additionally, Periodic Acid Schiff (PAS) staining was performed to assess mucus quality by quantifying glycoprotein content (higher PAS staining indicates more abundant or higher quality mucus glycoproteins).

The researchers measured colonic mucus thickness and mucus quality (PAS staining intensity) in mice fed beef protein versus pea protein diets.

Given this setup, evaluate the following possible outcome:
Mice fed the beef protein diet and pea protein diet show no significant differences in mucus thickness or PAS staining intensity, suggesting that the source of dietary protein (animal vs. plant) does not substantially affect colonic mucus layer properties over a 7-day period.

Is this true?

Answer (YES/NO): NO